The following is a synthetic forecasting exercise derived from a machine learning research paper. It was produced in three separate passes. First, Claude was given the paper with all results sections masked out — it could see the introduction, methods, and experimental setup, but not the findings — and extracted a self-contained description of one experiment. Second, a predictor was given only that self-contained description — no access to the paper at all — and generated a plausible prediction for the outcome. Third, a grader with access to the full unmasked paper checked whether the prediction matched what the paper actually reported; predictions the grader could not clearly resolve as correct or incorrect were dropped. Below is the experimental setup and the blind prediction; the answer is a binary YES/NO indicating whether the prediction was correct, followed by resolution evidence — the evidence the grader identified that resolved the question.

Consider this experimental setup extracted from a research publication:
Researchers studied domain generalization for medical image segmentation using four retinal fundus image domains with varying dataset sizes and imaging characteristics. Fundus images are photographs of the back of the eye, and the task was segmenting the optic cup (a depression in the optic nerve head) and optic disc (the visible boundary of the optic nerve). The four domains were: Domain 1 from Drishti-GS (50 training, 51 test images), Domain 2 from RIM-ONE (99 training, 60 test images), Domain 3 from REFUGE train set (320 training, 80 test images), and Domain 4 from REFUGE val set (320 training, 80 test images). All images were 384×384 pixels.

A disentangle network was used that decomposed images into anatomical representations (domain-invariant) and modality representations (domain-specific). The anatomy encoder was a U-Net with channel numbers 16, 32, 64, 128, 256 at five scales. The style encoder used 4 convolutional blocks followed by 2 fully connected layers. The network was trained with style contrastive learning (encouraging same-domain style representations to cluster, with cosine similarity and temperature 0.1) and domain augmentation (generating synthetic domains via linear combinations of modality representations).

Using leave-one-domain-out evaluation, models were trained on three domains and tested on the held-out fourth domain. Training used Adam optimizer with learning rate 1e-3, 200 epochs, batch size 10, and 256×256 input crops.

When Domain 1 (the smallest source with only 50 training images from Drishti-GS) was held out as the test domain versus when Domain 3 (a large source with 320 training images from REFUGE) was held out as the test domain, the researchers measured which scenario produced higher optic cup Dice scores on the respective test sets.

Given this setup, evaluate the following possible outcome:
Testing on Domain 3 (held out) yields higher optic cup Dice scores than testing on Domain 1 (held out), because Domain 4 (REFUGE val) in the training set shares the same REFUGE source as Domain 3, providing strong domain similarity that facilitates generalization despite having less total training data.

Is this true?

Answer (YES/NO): YES